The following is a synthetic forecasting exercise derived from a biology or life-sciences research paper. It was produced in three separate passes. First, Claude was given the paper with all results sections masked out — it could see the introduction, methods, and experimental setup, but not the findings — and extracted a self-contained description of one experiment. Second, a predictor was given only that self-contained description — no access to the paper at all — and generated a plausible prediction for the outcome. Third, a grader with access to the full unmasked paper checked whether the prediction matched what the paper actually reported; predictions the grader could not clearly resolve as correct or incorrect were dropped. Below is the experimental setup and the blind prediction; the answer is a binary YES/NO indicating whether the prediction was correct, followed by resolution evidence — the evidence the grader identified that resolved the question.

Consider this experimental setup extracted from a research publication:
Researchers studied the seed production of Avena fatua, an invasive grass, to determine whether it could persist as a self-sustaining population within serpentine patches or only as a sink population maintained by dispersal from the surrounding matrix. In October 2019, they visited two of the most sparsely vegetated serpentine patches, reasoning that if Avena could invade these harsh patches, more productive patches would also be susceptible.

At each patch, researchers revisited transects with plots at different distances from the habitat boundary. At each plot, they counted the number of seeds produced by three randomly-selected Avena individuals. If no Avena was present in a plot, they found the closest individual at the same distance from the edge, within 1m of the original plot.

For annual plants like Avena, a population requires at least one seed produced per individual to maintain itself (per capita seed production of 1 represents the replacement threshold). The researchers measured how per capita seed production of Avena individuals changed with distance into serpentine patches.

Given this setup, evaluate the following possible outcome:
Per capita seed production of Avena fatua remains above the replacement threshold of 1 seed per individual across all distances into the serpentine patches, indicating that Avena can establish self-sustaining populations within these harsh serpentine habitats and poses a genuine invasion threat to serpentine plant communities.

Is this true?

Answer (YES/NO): NO